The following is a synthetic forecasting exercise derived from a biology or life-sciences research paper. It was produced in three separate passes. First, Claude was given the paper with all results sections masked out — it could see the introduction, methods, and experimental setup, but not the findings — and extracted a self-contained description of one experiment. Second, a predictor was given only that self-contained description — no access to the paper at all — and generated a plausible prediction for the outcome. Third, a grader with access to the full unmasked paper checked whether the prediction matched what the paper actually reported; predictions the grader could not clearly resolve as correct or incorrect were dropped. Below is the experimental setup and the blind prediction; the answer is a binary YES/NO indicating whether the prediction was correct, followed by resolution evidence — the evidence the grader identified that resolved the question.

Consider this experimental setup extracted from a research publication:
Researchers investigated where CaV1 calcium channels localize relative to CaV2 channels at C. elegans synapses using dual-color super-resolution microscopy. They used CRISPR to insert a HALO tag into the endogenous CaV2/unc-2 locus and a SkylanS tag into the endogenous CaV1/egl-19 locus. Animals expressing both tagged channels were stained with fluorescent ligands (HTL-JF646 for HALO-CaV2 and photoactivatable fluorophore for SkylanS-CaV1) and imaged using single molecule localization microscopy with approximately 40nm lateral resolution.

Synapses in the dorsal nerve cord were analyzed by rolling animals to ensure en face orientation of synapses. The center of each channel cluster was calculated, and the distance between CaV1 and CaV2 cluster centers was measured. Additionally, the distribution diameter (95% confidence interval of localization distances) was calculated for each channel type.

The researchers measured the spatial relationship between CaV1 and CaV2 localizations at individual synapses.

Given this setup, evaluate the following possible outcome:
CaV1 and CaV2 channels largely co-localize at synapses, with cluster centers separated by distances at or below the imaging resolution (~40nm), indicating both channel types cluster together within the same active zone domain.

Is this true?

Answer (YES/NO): NO